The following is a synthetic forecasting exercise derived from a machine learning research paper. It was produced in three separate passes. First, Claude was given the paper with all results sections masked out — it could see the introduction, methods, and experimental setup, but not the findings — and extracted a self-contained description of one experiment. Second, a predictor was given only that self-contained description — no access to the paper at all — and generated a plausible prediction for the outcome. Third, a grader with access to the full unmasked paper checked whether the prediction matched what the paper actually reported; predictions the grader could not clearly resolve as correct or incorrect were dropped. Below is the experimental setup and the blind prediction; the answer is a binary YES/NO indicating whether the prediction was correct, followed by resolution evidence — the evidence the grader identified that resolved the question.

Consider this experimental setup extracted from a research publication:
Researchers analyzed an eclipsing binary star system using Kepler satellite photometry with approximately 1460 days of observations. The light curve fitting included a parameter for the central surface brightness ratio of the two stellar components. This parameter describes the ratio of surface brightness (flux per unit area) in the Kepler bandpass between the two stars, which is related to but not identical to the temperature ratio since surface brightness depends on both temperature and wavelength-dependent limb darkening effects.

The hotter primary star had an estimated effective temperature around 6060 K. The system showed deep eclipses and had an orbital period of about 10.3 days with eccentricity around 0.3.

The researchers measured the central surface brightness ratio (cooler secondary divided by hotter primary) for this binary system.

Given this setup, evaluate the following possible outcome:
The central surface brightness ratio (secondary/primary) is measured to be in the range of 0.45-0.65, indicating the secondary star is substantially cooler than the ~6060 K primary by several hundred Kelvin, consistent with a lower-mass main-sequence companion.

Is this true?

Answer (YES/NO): NO